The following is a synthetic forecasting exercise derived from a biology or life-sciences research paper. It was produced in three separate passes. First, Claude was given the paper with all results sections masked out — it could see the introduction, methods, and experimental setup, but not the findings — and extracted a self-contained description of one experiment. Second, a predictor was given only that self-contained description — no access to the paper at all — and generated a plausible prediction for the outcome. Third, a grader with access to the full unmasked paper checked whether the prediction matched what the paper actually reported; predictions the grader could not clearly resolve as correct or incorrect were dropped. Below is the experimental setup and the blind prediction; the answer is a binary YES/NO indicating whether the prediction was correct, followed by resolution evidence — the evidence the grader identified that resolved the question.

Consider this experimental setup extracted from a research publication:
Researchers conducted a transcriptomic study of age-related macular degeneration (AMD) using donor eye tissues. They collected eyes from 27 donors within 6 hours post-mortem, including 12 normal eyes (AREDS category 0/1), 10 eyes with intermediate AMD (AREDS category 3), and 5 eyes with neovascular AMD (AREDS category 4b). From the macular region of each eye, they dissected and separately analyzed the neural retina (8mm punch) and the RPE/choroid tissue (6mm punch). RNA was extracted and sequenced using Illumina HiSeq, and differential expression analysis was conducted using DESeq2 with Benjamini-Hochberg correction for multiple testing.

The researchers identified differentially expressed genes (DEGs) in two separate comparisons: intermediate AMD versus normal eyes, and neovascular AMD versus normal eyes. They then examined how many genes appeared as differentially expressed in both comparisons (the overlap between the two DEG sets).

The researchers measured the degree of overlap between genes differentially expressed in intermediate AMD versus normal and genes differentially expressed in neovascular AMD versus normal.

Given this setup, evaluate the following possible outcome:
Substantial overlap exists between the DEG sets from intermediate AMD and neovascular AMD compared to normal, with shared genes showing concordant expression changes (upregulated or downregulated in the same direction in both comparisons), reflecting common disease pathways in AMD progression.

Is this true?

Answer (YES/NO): NO